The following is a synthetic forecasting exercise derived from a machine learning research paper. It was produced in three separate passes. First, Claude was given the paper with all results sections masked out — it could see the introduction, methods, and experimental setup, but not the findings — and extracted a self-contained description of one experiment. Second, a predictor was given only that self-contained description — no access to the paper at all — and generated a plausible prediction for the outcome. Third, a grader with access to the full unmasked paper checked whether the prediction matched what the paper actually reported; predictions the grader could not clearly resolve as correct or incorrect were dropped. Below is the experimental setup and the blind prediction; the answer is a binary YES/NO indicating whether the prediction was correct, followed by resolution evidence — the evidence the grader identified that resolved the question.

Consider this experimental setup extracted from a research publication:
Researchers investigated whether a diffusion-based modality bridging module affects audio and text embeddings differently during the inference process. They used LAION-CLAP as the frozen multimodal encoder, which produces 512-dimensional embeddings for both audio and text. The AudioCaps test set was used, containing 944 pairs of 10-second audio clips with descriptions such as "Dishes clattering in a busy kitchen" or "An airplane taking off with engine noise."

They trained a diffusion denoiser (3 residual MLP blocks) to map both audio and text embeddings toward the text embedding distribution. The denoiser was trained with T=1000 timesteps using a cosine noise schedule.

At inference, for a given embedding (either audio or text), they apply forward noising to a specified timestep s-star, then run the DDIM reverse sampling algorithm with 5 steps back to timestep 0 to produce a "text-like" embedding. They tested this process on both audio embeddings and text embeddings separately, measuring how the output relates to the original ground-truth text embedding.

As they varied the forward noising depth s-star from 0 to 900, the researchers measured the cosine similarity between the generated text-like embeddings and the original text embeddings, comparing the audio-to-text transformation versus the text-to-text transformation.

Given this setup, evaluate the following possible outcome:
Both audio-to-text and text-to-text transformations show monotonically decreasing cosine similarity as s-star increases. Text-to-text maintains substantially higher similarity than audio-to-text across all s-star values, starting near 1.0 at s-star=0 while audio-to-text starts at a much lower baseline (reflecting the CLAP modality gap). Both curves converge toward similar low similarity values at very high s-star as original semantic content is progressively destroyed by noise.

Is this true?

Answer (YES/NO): NO